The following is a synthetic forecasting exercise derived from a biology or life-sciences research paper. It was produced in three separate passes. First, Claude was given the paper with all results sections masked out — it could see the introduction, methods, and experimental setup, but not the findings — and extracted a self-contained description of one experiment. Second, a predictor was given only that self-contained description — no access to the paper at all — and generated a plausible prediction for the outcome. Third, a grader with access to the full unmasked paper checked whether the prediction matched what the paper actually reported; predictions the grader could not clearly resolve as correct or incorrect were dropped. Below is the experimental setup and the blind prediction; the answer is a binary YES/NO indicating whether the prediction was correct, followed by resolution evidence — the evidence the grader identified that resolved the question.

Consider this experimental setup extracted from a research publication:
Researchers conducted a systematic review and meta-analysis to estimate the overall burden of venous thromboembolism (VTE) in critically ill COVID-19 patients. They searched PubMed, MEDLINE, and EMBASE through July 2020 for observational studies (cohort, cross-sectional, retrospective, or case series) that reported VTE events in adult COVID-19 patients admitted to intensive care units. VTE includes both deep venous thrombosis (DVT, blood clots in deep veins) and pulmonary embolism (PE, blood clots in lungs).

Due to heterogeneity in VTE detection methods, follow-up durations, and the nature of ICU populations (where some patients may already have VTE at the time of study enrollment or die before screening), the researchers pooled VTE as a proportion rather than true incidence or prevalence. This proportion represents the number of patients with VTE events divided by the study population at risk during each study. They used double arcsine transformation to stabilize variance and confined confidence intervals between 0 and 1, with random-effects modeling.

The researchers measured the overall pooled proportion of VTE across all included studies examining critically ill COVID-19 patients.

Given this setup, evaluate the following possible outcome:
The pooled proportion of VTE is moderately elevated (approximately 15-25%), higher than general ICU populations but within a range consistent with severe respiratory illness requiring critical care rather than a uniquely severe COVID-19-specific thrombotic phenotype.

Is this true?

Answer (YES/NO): NO